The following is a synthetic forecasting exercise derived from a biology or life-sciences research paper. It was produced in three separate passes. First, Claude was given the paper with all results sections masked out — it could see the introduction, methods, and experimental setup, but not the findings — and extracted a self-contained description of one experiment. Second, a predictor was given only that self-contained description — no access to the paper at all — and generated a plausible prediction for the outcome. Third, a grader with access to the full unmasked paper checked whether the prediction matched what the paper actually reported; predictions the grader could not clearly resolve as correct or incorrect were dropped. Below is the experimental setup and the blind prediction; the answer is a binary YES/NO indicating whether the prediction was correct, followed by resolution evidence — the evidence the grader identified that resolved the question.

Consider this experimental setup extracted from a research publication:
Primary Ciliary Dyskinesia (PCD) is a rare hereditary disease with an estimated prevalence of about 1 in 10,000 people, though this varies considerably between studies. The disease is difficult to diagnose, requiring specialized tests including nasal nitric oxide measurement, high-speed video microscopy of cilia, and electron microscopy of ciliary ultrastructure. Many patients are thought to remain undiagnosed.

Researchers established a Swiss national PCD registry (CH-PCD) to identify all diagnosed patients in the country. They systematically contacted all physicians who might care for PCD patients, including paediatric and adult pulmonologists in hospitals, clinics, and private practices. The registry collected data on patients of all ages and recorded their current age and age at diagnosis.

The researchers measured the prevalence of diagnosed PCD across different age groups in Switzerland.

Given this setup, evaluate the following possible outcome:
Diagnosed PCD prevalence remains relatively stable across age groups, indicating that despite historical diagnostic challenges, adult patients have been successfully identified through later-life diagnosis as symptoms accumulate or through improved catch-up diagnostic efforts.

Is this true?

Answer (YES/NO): NO